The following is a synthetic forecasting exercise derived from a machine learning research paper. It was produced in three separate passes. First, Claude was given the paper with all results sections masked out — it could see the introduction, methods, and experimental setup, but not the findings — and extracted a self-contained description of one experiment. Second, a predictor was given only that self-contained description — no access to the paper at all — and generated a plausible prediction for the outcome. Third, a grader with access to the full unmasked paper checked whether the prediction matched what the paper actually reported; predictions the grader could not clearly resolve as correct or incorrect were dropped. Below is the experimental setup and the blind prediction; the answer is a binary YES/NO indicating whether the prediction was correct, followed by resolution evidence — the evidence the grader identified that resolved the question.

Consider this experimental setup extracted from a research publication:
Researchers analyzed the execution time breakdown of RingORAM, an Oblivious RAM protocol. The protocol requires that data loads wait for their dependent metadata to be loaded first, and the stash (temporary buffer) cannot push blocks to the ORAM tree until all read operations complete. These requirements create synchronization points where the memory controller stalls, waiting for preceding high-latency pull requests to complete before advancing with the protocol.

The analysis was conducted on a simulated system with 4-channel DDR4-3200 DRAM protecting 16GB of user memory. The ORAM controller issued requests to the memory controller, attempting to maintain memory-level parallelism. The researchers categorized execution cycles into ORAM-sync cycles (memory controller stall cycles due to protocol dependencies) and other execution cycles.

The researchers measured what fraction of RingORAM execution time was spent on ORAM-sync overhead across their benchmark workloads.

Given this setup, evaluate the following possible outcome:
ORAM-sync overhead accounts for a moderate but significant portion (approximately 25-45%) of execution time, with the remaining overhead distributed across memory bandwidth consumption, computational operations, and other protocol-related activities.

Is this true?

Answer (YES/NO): NO